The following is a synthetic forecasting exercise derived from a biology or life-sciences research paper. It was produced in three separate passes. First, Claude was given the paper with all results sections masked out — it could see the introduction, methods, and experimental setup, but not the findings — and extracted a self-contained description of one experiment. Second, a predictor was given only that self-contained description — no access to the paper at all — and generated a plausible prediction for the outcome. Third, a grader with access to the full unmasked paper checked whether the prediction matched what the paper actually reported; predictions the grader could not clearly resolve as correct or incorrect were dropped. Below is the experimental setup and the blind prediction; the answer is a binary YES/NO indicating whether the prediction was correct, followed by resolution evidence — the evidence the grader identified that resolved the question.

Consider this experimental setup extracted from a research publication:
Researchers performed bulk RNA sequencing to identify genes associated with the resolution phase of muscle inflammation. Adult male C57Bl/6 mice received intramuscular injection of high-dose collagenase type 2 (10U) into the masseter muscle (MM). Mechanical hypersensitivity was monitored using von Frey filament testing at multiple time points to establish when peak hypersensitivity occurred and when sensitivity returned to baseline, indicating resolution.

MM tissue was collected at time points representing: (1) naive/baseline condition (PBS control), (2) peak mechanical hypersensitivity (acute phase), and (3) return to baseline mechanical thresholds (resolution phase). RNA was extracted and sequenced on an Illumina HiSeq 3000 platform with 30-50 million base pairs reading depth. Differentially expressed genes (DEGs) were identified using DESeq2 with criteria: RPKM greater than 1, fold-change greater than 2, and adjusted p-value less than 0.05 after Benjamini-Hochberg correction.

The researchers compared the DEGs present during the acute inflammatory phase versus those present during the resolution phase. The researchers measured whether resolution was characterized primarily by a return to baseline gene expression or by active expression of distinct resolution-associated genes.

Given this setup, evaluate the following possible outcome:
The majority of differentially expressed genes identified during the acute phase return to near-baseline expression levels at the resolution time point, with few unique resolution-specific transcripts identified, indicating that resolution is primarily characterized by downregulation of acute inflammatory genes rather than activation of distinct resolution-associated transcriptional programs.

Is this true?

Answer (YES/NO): YES